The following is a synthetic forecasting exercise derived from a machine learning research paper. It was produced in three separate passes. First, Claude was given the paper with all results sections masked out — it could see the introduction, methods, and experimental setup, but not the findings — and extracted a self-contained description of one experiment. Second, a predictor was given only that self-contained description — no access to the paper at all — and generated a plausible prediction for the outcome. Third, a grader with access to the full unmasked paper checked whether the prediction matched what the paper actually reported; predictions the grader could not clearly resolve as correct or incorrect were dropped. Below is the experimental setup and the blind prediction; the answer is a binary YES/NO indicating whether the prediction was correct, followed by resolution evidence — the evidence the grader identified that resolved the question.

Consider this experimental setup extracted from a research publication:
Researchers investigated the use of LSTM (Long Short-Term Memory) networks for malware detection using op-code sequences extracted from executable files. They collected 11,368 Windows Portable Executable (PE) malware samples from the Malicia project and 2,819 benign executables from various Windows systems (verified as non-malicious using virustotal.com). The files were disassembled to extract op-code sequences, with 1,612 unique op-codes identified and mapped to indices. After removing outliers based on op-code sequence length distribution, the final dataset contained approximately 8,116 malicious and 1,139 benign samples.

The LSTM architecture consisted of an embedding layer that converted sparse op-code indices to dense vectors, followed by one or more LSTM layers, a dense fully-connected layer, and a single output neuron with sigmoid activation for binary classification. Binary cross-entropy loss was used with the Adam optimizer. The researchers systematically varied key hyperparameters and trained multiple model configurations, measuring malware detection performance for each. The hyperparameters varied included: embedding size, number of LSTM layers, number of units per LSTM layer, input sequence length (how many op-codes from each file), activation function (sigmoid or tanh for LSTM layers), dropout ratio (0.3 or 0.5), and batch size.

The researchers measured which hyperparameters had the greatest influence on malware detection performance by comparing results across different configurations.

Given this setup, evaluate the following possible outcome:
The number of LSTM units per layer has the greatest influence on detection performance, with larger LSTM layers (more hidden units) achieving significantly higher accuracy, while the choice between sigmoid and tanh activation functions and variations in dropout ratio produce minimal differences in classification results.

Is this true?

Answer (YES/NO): NO